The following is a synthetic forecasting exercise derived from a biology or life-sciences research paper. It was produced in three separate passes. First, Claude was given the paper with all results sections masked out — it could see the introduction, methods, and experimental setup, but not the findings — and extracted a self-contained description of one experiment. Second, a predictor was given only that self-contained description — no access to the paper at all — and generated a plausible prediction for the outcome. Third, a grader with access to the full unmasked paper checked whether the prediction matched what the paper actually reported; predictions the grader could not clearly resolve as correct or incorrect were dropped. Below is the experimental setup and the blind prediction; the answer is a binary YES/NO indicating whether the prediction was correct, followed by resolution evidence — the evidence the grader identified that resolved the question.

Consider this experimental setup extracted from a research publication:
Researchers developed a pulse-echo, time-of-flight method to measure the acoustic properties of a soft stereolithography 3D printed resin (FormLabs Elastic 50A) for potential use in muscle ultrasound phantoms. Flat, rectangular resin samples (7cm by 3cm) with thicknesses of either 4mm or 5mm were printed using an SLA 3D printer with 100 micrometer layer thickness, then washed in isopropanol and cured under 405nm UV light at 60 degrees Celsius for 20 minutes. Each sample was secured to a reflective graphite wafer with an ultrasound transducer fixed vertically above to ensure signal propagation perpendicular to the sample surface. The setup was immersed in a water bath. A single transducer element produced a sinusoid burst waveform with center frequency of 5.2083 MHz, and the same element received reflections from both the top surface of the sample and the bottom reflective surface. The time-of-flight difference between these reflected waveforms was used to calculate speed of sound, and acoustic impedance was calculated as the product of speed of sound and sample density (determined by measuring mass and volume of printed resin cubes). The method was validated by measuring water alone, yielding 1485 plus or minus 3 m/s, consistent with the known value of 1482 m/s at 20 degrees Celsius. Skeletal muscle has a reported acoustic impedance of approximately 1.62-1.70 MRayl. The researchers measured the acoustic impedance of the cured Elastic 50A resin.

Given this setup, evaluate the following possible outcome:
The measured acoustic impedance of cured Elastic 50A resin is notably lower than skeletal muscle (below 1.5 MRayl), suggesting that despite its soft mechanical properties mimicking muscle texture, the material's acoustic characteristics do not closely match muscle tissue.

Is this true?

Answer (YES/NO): NO